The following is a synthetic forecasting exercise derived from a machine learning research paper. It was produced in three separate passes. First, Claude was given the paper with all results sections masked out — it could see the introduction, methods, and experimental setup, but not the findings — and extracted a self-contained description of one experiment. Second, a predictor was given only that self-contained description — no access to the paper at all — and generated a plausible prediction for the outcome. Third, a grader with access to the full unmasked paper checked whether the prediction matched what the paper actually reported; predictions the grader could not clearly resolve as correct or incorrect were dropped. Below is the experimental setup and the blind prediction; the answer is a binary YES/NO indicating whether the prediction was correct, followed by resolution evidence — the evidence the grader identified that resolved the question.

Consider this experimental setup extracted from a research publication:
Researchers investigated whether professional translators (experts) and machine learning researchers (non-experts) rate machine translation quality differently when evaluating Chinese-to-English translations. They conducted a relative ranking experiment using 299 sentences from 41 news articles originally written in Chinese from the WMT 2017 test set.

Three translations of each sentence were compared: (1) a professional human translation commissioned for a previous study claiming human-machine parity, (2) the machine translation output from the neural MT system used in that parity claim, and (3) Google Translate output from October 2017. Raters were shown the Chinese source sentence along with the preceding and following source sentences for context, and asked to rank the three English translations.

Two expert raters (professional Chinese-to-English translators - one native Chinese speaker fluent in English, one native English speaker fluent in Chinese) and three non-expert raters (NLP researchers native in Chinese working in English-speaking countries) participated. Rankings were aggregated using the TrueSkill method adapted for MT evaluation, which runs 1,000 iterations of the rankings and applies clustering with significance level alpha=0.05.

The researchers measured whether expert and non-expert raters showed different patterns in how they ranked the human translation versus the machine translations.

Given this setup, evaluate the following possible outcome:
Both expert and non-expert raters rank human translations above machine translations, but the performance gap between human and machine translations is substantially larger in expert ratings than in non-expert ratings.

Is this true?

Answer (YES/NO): YES